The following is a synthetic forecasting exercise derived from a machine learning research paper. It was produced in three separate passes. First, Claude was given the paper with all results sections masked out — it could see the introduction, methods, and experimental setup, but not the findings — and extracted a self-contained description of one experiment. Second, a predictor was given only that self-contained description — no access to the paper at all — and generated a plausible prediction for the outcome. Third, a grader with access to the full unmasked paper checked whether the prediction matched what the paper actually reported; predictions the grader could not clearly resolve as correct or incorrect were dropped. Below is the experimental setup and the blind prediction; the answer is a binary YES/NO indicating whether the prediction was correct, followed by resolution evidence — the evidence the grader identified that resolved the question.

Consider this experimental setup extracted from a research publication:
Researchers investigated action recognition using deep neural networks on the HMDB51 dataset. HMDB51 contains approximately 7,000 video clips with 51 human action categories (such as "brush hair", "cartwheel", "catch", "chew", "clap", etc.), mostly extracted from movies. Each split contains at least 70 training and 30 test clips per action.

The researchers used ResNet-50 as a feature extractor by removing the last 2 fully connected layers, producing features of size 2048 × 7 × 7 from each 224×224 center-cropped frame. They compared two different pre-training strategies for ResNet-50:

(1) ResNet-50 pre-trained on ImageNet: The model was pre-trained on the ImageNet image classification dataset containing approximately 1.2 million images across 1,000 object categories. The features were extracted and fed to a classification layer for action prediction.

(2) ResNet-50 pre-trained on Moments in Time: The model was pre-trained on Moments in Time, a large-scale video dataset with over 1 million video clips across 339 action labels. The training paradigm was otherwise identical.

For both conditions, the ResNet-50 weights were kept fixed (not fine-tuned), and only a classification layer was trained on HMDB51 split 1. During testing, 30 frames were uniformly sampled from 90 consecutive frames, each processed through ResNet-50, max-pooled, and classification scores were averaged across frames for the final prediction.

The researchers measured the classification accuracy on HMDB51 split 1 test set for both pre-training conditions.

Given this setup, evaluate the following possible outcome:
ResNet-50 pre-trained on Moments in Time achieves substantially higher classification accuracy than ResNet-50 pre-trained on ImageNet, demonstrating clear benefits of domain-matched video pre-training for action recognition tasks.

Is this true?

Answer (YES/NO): YES